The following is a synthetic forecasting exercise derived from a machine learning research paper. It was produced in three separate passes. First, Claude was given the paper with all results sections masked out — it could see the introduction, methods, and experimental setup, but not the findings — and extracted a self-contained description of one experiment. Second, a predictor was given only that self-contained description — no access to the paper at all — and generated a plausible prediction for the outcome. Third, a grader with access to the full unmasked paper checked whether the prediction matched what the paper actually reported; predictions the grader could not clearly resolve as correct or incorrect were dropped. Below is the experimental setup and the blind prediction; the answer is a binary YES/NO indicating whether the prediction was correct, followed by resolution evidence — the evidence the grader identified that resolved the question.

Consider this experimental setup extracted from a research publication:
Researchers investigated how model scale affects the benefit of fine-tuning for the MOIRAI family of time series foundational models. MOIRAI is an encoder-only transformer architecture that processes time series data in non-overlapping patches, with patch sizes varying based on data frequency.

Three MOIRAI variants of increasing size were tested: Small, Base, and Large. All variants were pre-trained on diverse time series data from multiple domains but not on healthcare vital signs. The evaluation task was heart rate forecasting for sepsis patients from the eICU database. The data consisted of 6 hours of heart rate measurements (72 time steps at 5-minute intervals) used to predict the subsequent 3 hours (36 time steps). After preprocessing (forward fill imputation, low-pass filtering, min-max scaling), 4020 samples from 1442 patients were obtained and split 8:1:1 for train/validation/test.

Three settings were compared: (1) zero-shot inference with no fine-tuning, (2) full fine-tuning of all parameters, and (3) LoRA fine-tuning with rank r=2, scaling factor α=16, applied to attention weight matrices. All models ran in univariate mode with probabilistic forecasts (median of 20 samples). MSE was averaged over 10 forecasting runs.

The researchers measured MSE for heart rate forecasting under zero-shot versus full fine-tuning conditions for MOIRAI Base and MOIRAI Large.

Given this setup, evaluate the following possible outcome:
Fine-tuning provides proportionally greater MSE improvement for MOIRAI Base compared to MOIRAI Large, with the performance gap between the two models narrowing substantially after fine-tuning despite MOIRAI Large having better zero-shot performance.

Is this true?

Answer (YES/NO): NO